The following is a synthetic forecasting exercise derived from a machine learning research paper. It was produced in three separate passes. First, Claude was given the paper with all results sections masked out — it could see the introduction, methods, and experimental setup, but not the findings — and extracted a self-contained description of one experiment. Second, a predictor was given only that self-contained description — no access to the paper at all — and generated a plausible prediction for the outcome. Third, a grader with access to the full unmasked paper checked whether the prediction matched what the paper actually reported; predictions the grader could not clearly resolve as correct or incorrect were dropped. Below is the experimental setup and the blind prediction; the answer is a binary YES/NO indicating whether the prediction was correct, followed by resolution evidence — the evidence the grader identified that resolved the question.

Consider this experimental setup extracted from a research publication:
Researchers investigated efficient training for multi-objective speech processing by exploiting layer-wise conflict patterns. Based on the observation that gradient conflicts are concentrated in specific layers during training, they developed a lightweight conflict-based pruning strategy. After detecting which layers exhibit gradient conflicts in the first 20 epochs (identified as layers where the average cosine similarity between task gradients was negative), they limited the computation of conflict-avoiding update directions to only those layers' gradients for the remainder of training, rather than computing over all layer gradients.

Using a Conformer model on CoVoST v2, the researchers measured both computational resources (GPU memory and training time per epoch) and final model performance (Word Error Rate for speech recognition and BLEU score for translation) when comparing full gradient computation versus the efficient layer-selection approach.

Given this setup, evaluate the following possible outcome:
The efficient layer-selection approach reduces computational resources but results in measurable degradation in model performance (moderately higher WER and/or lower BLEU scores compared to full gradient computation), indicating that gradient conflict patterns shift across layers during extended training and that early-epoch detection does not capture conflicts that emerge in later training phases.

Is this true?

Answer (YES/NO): NO